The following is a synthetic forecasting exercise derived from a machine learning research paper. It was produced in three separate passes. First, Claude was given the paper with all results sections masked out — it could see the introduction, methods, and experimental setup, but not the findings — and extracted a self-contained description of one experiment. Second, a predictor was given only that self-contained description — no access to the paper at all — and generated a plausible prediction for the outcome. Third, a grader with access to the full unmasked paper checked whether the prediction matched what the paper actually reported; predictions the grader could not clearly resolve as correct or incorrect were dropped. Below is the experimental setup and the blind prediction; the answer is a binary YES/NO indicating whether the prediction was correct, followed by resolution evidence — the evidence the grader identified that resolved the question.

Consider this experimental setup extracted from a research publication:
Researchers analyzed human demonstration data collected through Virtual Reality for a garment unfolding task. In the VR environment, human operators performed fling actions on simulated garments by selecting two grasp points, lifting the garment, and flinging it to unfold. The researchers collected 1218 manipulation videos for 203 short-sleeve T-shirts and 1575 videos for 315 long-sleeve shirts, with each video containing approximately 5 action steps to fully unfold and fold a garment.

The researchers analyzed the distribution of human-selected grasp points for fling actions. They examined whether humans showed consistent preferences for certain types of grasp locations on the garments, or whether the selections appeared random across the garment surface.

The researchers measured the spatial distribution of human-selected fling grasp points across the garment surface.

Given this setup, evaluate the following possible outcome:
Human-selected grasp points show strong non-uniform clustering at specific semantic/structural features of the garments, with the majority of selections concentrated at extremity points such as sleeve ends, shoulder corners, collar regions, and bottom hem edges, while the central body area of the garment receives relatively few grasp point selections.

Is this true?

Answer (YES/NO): YES